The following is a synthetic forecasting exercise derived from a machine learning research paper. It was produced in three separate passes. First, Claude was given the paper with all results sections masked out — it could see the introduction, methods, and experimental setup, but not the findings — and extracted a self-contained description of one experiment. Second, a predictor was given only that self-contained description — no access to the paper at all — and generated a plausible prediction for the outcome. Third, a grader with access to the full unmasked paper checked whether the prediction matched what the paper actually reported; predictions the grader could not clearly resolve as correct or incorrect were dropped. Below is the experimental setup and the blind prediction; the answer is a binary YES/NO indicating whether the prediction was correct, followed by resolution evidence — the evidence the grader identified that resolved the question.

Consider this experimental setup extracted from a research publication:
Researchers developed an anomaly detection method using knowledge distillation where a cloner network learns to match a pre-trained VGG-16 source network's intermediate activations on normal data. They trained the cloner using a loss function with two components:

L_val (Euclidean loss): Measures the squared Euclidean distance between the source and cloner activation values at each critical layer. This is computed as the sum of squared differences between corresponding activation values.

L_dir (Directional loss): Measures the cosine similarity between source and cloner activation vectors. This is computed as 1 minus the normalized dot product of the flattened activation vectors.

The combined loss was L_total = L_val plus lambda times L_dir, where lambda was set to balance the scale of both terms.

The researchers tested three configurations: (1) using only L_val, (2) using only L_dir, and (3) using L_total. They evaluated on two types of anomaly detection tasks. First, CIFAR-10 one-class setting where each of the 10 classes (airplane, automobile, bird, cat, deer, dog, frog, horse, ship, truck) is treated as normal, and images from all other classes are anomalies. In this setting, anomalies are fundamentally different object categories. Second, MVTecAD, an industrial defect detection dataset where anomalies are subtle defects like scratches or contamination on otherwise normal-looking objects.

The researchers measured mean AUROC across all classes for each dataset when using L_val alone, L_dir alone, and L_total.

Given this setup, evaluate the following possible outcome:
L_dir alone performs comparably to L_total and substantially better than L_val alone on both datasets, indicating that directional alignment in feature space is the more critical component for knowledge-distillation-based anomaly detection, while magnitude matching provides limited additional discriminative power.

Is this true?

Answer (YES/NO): NO